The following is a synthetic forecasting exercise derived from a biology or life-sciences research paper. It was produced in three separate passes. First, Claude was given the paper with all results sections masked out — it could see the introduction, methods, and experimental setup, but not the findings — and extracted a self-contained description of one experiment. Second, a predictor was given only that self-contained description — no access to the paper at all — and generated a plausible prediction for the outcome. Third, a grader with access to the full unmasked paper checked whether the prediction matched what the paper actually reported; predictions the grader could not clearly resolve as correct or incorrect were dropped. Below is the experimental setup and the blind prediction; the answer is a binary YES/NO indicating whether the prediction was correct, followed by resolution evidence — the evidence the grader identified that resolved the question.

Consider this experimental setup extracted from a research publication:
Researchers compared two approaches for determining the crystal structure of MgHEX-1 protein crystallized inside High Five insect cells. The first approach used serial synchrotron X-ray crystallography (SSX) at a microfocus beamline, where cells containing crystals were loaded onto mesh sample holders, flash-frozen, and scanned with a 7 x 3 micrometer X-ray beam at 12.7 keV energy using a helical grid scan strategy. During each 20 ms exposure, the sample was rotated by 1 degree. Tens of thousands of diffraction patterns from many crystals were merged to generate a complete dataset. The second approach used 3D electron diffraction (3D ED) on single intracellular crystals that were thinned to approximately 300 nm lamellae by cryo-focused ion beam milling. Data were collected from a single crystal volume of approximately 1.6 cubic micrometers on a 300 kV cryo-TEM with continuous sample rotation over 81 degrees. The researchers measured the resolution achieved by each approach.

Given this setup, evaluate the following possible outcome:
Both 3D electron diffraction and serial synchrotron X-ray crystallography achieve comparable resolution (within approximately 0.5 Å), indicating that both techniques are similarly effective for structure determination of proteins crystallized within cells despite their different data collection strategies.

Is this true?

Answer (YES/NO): YES